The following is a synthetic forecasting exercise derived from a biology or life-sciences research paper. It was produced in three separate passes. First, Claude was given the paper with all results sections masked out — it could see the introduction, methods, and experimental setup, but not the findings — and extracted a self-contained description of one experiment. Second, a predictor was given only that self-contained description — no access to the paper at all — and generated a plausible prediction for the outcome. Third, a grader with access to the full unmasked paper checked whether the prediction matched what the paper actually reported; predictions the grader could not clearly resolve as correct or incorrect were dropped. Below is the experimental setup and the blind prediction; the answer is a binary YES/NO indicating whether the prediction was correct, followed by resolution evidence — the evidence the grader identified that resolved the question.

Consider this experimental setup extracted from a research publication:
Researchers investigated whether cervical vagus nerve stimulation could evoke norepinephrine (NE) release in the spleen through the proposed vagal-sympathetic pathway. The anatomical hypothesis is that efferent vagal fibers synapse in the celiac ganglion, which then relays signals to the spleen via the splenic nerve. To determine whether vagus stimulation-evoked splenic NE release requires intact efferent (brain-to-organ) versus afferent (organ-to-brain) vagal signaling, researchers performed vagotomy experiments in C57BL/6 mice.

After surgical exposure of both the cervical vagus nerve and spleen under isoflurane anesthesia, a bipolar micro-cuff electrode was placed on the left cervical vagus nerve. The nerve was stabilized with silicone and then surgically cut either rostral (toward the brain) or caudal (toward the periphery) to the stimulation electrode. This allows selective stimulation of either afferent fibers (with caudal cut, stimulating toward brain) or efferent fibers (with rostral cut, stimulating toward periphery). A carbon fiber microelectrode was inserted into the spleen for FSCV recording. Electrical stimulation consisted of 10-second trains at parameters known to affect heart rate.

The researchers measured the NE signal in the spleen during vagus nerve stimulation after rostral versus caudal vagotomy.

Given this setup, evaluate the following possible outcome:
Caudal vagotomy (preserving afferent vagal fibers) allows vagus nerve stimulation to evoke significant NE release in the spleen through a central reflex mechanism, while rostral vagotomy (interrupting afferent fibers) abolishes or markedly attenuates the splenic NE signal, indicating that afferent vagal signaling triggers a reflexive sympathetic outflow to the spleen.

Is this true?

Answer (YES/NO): NO